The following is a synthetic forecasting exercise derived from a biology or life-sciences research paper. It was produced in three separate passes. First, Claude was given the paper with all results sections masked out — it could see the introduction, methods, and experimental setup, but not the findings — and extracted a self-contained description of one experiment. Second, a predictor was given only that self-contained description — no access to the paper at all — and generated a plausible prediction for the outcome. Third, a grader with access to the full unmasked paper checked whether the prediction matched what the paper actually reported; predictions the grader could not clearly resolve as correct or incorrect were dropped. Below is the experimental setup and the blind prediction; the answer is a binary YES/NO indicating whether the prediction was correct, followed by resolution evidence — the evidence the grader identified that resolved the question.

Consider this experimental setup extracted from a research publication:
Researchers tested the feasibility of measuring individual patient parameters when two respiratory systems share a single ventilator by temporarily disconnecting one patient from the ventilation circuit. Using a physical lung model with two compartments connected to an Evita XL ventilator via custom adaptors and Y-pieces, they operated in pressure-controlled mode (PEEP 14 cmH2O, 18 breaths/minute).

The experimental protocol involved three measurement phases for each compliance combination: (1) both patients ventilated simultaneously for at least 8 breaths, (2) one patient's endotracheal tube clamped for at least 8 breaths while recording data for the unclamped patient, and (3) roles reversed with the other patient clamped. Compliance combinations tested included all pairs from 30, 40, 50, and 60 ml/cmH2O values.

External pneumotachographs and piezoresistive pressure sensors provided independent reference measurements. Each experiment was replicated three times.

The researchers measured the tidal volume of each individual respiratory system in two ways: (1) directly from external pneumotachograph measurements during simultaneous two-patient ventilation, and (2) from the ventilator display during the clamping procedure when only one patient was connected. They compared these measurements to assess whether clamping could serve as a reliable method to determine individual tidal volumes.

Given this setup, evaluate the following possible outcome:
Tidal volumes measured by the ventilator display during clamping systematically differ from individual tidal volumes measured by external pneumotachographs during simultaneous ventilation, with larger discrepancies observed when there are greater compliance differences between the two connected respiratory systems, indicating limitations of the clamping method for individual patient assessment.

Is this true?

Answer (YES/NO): NO